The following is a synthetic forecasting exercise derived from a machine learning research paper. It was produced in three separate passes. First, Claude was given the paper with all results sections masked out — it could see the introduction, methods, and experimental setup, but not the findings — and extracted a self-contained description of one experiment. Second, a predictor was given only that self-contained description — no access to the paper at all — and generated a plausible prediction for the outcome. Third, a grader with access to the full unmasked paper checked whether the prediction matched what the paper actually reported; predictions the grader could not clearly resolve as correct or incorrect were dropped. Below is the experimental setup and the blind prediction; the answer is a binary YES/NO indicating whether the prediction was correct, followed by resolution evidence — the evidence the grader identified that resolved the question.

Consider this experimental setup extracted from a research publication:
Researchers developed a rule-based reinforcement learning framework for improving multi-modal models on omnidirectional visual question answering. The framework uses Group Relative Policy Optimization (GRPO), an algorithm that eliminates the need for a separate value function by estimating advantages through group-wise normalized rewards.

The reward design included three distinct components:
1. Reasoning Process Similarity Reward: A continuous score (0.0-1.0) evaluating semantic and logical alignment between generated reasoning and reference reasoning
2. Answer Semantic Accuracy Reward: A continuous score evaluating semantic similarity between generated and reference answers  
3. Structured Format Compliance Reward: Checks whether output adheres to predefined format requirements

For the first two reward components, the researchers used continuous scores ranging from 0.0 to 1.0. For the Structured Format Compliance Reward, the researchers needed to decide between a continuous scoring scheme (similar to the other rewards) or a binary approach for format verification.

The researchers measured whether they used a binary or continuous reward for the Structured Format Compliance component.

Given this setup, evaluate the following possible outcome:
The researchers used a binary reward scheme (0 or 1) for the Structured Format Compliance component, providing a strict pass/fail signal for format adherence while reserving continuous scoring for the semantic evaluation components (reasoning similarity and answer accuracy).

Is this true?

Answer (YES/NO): YES